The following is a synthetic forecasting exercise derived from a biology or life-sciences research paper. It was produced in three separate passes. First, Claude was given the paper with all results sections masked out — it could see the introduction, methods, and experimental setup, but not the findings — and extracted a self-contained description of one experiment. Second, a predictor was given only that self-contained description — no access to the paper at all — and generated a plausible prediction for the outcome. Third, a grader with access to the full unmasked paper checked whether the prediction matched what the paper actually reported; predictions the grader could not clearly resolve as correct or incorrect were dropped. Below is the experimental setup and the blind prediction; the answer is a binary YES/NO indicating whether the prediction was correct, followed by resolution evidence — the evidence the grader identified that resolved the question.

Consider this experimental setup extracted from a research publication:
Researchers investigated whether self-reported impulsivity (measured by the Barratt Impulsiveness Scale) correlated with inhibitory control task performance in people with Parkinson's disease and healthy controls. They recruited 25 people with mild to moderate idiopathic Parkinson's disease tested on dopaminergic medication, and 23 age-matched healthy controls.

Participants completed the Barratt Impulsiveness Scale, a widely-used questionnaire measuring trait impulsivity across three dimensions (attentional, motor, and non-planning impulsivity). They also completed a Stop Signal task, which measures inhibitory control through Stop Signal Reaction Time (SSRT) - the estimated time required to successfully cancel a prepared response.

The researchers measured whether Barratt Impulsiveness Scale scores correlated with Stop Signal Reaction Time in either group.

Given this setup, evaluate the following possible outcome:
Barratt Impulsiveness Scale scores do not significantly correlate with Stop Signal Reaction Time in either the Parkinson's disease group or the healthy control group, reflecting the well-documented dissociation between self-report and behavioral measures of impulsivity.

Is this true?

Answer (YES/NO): YES